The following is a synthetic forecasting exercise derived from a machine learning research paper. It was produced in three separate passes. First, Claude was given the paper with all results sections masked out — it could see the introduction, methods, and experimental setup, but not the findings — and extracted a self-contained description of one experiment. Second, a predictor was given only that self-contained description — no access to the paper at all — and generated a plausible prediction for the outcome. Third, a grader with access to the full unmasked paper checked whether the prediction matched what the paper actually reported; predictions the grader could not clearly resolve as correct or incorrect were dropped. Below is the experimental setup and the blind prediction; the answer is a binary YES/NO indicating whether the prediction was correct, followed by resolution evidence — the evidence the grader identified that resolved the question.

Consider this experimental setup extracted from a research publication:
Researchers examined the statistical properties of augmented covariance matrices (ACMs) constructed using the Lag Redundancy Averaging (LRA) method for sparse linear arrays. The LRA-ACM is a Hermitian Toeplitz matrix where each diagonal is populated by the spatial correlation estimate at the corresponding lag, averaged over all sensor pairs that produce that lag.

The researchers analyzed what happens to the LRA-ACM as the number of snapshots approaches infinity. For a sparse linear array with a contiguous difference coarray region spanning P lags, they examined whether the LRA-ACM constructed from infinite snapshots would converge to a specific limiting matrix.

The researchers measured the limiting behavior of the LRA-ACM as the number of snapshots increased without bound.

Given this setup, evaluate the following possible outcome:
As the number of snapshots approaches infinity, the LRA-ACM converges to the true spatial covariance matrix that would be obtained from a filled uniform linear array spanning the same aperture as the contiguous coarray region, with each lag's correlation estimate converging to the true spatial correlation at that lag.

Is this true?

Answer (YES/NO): YES